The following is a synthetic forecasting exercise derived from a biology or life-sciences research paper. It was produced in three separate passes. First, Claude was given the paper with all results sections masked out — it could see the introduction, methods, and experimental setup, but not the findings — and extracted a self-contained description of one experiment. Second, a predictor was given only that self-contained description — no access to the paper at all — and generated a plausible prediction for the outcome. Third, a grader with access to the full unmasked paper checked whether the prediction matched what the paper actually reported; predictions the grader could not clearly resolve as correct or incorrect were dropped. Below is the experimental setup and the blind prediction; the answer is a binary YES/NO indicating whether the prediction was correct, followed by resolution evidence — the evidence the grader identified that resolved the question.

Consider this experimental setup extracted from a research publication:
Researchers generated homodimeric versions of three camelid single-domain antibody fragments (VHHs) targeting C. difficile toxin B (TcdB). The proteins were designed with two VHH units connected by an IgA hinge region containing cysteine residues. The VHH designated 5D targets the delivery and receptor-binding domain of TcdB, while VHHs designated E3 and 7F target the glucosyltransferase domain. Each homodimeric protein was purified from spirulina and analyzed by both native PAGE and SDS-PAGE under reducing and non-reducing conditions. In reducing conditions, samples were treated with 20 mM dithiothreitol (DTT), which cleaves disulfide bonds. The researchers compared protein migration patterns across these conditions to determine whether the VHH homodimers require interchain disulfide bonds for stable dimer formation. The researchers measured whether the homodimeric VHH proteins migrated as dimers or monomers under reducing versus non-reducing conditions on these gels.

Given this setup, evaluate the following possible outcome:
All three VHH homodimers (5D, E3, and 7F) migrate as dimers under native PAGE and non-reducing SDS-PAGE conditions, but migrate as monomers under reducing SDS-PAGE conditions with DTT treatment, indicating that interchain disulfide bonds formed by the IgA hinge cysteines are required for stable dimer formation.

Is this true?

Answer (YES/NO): NO